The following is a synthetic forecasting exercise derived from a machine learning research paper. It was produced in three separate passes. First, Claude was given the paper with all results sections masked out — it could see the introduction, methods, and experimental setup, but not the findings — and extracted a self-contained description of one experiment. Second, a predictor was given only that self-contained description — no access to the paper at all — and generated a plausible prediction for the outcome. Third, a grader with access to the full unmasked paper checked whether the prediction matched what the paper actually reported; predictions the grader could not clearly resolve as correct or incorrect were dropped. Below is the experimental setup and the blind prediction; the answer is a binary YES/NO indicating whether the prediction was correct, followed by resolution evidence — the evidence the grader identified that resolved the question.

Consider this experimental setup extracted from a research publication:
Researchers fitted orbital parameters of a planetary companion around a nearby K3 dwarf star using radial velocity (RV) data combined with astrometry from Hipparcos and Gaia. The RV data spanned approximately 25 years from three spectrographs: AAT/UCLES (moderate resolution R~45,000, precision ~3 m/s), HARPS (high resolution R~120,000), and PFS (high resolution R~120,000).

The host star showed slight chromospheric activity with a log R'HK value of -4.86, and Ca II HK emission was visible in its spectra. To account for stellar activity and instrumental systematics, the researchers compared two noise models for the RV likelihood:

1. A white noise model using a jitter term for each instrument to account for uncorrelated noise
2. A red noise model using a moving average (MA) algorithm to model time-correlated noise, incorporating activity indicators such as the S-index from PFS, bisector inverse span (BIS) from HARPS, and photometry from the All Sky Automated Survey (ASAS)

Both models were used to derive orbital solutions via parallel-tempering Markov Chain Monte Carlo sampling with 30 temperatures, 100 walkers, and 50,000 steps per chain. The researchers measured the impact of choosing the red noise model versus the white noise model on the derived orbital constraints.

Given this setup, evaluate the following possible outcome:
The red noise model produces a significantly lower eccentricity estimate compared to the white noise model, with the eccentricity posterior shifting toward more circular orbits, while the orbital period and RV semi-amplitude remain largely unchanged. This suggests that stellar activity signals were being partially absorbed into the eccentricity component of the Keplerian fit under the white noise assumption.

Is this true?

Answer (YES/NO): NO